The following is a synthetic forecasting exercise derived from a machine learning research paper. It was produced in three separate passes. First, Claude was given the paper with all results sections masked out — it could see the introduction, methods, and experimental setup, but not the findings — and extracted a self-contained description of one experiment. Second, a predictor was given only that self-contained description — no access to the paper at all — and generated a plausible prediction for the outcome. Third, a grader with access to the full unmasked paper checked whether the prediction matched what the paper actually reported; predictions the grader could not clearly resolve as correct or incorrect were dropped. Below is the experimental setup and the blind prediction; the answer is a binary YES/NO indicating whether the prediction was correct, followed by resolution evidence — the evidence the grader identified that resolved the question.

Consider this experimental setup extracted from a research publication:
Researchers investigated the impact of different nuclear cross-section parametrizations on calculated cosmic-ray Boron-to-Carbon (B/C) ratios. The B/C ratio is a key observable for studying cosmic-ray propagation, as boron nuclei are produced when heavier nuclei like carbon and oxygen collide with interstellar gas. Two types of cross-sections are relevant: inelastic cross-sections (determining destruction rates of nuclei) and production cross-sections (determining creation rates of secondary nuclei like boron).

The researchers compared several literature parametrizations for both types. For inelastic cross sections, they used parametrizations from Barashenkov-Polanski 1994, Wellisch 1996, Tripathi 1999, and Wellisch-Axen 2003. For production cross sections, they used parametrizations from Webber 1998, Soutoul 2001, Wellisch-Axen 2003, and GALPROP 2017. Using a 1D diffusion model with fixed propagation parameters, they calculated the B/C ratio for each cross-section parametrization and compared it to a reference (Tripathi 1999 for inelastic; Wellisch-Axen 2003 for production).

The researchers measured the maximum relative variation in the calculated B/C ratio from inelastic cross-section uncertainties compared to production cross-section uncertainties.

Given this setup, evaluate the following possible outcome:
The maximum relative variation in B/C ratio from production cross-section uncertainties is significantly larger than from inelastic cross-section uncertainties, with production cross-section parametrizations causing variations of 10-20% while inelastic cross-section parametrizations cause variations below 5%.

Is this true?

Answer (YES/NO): NO